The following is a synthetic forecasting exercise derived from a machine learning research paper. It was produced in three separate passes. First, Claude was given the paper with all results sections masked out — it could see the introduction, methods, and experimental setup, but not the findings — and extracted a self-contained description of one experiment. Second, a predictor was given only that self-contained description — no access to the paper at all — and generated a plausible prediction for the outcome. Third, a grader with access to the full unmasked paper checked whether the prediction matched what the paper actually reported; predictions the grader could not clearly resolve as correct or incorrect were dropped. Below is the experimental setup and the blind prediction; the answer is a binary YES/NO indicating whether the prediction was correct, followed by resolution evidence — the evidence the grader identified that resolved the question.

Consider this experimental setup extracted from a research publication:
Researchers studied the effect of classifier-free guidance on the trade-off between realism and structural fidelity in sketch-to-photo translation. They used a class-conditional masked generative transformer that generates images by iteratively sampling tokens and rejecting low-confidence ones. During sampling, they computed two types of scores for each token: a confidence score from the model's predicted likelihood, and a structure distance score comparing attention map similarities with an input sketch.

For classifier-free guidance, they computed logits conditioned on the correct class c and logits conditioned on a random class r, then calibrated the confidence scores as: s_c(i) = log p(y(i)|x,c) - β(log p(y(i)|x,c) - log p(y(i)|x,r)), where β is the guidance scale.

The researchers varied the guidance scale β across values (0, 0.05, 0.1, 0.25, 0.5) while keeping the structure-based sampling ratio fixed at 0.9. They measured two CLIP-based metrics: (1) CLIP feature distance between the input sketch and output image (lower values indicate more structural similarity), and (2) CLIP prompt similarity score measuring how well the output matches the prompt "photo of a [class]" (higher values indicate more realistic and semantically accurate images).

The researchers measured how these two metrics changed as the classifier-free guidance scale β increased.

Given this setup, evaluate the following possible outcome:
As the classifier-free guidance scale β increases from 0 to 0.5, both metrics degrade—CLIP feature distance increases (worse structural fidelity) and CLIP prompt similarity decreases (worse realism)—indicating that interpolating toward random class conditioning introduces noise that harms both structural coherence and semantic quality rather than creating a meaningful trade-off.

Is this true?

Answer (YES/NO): NO